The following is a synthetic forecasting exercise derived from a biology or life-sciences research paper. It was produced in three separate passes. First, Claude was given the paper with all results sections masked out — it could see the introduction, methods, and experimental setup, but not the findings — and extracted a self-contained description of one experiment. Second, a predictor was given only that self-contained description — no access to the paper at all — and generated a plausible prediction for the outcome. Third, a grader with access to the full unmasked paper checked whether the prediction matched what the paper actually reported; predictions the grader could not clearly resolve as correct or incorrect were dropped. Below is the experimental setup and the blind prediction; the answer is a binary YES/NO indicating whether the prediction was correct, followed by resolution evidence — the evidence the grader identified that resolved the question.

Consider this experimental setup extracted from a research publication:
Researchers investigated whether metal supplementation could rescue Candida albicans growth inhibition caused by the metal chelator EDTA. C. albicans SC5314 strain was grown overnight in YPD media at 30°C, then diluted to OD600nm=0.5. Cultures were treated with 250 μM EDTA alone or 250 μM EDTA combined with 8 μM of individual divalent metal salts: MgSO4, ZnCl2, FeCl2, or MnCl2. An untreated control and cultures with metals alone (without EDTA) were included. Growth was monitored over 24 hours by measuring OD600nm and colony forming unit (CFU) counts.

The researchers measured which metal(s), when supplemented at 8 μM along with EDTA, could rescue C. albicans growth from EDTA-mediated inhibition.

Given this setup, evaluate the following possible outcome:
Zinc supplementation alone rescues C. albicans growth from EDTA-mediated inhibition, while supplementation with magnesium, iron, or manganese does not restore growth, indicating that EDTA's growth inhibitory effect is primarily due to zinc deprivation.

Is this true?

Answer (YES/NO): NO